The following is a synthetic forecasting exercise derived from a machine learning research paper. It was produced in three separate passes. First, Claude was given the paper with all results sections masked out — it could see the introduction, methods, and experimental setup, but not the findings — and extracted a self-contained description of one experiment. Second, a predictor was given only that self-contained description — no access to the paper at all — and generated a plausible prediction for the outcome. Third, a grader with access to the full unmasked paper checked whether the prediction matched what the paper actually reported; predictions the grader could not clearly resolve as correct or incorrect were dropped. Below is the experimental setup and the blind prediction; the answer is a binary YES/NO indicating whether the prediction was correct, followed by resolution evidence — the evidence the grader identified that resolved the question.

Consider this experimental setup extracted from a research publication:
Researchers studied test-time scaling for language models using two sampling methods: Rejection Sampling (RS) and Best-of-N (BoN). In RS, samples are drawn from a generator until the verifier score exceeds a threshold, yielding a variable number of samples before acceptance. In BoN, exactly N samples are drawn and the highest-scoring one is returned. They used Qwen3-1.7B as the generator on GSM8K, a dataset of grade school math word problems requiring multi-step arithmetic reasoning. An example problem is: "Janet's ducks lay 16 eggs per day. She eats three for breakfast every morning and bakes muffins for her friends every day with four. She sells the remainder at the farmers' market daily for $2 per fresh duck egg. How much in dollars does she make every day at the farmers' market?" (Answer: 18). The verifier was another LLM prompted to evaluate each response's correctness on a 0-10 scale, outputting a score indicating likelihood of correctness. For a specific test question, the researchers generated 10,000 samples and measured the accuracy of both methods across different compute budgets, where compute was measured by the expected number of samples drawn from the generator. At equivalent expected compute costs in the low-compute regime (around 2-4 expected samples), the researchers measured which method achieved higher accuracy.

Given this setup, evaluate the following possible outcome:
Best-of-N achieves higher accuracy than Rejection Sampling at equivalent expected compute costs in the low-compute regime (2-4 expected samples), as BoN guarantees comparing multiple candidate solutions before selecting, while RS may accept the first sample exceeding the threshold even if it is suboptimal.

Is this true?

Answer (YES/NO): NO